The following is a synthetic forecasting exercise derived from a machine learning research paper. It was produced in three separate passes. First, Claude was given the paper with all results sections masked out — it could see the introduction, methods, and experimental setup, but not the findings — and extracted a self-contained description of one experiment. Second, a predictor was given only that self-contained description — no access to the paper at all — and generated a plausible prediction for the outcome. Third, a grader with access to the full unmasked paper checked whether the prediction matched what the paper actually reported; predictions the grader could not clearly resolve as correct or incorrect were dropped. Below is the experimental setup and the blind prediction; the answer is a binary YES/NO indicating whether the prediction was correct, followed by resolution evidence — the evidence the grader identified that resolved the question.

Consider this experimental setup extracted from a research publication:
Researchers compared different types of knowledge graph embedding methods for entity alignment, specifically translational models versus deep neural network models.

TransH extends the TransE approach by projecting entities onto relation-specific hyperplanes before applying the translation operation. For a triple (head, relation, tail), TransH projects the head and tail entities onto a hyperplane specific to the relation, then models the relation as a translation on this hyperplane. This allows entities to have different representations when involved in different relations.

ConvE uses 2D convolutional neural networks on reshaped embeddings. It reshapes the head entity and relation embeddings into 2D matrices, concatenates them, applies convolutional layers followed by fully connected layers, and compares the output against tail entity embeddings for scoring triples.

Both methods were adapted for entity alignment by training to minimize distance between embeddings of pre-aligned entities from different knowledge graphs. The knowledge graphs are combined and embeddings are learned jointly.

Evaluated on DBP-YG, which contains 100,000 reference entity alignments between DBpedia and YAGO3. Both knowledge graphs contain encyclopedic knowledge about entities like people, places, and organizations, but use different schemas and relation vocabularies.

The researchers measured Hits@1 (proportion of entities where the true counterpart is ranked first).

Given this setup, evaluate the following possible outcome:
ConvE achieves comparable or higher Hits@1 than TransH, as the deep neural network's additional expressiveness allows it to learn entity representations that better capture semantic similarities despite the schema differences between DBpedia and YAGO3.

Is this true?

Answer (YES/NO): YES